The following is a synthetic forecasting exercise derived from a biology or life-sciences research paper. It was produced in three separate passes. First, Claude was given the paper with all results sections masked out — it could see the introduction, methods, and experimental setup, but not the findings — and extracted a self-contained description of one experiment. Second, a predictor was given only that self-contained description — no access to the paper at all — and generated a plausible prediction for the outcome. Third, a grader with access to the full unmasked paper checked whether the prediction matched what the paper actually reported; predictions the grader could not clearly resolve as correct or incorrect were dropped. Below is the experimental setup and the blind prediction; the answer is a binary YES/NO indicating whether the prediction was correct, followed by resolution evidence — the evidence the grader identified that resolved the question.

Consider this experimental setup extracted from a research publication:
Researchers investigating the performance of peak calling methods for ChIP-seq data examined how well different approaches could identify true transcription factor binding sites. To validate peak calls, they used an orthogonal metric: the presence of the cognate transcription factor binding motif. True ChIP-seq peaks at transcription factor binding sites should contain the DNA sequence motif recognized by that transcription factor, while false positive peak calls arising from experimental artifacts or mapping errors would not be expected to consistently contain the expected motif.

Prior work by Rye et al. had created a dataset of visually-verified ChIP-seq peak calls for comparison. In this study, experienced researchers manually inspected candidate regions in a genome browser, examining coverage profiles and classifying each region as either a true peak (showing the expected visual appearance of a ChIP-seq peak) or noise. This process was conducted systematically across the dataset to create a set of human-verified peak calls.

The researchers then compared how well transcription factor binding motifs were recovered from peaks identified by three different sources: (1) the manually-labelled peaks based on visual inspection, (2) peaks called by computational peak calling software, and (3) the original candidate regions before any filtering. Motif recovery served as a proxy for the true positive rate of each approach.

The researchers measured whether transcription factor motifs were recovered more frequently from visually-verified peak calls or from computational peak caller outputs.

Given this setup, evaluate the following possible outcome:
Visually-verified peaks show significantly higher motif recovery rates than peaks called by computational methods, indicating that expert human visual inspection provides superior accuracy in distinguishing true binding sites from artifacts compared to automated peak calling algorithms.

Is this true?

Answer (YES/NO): YES